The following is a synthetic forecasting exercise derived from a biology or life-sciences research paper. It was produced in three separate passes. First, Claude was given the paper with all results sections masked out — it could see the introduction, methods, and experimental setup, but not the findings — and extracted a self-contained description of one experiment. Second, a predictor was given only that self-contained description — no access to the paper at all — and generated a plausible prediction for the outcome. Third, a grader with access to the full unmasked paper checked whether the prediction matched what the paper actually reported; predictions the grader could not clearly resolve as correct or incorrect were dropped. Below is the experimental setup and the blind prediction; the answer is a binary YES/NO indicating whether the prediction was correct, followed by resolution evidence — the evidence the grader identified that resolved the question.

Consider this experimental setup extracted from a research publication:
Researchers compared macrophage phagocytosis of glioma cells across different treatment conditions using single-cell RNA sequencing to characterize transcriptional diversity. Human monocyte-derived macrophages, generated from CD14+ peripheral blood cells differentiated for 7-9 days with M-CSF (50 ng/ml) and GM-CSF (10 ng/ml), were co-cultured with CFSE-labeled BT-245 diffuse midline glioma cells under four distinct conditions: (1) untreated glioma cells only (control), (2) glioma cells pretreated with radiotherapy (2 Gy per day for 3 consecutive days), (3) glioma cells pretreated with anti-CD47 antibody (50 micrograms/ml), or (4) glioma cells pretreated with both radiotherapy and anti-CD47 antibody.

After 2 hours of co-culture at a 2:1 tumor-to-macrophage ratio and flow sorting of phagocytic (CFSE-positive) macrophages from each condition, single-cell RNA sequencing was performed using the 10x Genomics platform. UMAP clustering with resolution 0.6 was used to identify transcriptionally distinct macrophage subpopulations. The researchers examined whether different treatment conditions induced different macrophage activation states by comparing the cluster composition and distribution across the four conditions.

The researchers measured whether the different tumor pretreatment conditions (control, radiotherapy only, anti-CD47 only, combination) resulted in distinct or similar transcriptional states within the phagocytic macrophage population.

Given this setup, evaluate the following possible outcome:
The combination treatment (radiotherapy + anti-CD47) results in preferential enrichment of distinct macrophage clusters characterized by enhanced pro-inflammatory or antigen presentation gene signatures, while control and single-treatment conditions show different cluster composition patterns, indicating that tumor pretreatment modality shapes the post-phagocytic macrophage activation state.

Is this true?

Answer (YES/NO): YES